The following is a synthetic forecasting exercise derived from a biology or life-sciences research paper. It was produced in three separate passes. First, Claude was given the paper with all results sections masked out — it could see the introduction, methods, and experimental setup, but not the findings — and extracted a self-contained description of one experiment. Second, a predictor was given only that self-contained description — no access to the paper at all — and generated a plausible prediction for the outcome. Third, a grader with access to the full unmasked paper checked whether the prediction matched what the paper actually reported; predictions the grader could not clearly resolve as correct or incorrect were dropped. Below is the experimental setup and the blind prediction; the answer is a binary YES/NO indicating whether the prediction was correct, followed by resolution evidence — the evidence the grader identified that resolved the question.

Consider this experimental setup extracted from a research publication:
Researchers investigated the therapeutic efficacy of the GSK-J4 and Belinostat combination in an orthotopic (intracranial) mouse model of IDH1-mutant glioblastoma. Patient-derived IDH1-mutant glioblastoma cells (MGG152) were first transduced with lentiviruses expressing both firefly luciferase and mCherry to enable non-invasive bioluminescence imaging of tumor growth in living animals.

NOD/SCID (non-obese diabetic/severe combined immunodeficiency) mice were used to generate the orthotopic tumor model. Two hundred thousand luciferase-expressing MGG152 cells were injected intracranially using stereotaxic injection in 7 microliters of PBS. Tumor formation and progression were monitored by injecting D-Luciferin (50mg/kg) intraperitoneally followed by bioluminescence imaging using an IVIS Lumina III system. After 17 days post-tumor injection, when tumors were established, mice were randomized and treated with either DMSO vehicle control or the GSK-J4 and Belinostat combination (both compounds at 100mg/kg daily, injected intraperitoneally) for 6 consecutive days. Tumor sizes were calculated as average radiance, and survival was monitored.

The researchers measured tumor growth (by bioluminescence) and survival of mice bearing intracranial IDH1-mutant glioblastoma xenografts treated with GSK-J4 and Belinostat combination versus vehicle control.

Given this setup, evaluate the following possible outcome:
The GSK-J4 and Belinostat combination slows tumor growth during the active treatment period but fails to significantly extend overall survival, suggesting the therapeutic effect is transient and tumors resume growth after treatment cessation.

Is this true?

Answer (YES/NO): NO